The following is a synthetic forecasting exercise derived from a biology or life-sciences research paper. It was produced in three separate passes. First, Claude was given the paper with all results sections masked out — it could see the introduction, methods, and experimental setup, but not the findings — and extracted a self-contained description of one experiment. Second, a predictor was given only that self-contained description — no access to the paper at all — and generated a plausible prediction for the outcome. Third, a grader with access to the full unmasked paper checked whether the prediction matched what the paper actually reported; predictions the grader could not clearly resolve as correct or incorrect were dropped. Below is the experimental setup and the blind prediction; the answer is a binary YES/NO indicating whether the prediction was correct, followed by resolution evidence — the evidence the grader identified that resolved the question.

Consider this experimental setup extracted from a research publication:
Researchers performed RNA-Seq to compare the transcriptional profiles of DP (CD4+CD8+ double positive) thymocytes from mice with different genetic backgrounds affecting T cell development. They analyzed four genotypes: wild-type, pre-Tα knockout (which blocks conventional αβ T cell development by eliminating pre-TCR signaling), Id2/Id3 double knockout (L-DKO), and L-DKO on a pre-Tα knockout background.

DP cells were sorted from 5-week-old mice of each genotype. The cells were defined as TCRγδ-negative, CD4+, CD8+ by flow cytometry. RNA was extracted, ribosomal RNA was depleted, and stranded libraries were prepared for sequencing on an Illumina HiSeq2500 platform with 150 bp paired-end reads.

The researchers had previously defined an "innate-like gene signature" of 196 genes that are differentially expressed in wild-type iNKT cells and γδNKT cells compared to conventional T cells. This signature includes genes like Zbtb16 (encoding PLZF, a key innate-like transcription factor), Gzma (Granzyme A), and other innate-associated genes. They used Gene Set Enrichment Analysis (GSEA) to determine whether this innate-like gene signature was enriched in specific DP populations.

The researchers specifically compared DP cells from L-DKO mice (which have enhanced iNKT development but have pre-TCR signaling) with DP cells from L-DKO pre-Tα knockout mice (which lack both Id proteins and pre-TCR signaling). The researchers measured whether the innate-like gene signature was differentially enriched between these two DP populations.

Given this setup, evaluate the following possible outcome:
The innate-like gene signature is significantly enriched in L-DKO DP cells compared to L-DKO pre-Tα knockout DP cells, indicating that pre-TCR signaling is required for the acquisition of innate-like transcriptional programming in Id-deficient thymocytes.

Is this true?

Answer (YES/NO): NO